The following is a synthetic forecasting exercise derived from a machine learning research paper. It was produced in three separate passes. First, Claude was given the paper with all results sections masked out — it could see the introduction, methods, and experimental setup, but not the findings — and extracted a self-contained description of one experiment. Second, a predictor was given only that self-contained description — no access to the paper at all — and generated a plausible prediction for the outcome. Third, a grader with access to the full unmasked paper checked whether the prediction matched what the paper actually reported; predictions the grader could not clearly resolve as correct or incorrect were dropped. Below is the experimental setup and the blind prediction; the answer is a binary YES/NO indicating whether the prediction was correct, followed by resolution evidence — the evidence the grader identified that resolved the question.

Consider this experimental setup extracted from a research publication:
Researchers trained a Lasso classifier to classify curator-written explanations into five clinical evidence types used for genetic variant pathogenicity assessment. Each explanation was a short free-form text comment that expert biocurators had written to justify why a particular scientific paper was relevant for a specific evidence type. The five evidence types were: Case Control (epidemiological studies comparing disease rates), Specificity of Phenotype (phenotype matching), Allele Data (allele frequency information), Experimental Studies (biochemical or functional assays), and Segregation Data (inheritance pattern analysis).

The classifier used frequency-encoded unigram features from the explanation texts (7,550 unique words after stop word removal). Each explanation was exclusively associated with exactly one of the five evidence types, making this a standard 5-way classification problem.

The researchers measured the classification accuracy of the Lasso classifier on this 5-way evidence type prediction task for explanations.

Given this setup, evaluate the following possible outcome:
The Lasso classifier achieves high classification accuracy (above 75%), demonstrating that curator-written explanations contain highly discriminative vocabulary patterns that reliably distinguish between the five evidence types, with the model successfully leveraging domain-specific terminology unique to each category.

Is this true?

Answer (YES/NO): YES